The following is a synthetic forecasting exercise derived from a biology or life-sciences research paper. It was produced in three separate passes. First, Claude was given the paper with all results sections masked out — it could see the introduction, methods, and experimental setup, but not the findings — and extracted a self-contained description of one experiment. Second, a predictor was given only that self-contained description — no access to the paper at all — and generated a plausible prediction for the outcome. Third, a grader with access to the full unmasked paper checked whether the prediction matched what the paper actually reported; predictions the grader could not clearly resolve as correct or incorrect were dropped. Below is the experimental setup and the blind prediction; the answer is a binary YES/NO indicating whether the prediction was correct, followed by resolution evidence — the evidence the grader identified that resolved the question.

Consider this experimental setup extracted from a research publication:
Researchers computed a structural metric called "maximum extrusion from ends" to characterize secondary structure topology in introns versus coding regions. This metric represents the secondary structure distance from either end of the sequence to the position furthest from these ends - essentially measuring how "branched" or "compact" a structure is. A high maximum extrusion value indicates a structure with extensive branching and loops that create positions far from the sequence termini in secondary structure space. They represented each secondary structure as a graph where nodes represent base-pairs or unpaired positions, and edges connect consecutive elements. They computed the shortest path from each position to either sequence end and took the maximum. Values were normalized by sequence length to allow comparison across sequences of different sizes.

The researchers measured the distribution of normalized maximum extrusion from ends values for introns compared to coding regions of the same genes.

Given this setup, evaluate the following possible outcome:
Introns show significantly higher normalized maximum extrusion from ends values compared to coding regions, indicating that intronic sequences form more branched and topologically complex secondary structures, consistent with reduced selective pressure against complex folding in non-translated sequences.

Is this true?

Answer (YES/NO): YES